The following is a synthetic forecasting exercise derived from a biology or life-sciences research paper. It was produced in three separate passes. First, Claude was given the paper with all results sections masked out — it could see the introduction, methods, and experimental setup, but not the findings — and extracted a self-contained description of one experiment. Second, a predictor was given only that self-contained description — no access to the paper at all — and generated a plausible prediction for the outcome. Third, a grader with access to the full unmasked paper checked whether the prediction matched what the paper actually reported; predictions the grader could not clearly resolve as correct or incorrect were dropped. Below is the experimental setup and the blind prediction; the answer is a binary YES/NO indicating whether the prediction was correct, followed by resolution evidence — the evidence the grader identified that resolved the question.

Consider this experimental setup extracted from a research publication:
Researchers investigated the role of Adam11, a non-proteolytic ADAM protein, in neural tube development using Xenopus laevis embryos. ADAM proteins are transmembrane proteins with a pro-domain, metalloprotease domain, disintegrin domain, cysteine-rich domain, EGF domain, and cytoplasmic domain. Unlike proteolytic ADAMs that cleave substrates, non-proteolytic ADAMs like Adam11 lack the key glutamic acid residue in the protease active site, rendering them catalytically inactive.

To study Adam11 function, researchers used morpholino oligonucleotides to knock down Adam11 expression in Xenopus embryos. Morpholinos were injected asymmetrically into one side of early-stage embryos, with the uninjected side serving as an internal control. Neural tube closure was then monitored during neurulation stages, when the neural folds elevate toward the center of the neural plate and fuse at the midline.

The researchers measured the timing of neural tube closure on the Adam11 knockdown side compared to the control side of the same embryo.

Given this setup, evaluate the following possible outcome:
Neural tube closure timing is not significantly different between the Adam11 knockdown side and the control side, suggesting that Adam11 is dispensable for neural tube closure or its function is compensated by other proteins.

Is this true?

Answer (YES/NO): NO